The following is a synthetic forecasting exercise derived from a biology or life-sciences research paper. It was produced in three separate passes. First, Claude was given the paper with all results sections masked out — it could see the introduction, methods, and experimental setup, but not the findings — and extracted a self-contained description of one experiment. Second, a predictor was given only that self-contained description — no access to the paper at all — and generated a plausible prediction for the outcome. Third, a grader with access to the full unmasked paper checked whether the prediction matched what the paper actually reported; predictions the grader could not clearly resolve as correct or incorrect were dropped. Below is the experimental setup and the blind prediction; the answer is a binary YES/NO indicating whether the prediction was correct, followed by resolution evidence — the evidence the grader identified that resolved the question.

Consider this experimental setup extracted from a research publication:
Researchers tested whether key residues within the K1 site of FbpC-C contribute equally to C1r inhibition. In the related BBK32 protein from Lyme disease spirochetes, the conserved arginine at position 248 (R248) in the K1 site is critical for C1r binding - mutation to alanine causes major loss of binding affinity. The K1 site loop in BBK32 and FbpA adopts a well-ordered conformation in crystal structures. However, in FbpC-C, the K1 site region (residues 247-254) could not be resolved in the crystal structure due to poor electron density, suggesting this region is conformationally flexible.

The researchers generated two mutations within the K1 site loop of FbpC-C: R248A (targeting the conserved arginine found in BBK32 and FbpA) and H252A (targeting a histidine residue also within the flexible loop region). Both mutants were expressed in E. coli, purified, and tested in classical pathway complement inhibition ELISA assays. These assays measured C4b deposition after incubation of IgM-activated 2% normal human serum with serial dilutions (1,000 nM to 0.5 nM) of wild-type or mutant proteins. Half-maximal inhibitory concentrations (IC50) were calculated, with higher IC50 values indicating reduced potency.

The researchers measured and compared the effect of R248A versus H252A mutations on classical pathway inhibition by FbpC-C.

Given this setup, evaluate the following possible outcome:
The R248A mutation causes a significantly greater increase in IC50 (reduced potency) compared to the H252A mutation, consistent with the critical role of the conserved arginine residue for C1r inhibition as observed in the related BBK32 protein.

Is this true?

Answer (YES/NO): NO